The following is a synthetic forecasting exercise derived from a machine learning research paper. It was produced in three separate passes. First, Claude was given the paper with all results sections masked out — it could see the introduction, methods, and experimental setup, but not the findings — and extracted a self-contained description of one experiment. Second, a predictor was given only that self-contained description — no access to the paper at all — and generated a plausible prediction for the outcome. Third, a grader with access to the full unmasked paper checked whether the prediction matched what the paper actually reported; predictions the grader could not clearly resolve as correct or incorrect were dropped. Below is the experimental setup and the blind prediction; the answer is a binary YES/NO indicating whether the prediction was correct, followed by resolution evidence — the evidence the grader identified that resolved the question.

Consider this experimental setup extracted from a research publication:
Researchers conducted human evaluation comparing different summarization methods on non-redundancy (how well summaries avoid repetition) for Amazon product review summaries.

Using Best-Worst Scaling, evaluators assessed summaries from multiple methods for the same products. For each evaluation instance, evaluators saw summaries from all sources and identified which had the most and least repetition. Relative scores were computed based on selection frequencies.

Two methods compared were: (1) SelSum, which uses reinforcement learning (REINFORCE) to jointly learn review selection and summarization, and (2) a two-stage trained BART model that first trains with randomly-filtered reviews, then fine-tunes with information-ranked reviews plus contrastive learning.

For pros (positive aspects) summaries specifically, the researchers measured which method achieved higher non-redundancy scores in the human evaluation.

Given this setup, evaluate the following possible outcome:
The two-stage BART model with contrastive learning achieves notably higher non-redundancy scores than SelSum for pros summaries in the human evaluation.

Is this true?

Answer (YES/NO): NO